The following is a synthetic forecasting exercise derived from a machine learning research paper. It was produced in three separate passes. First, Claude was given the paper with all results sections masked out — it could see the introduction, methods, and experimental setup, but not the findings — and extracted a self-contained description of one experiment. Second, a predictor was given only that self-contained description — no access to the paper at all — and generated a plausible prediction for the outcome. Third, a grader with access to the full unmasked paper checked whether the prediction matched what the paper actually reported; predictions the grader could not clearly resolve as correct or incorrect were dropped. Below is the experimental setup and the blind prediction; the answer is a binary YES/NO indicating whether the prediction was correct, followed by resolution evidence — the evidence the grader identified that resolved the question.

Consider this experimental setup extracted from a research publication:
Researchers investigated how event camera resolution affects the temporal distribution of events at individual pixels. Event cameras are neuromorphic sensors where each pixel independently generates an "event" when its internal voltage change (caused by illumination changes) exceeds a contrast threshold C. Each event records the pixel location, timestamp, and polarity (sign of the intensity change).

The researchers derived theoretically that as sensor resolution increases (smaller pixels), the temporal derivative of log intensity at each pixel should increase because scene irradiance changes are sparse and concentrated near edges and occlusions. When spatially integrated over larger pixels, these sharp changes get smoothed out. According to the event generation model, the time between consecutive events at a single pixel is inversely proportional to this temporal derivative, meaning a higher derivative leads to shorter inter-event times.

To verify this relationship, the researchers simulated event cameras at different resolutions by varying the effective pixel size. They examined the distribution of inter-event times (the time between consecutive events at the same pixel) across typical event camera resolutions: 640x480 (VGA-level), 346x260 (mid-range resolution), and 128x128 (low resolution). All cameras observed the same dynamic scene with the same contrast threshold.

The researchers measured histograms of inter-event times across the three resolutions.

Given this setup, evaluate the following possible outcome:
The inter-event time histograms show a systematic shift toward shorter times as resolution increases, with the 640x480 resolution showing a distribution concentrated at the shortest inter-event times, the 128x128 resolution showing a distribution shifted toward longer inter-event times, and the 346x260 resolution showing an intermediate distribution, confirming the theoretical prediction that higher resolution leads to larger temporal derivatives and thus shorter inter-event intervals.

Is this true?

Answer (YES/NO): YES